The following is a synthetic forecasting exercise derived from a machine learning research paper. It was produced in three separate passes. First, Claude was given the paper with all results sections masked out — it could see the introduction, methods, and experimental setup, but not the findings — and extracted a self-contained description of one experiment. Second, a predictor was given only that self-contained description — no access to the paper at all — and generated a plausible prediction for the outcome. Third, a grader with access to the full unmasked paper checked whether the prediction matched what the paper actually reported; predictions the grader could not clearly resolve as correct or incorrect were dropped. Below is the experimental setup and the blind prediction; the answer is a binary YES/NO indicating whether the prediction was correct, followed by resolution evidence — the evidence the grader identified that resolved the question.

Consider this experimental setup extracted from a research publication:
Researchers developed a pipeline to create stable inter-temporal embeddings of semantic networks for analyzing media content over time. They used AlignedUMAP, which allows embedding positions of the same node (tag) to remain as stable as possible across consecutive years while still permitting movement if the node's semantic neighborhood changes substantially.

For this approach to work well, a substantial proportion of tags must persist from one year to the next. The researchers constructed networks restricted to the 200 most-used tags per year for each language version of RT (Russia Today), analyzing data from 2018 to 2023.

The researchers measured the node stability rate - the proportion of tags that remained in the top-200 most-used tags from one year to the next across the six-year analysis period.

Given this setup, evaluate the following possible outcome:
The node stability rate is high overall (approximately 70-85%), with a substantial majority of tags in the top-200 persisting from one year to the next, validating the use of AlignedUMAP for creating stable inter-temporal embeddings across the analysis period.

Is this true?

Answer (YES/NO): NO